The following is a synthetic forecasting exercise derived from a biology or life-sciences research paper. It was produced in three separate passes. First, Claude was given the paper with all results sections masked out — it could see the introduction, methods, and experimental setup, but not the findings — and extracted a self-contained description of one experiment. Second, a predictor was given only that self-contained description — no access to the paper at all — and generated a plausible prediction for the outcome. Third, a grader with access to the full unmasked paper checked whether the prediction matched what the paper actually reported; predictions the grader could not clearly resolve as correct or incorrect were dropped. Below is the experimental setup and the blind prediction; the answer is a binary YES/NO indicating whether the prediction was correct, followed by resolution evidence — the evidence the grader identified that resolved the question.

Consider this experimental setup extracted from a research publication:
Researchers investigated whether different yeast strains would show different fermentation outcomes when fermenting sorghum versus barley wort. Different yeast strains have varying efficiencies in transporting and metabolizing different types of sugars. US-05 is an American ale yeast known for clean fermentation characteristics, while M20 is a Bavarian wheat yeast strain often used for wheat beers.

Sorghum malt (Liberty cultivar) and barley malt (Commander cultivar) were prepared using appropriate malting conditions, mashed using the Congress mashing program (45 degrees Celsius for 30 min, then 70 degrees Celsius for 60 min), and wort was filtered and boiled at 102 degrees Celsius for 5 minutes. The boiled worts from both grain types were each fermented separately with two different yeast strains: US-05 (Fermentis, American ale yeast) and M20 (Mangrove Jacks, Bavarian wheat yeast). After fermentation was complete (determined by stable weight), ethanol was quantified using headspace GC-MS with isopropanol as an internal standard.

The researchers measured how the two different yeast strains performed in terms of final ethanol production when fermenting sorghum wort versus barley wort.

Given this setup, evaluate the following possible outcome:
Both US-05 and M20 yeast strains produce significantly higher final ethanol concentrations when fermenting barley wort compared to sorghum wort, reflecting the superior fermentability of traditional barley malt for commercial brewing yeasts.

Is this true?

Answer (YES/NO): YES